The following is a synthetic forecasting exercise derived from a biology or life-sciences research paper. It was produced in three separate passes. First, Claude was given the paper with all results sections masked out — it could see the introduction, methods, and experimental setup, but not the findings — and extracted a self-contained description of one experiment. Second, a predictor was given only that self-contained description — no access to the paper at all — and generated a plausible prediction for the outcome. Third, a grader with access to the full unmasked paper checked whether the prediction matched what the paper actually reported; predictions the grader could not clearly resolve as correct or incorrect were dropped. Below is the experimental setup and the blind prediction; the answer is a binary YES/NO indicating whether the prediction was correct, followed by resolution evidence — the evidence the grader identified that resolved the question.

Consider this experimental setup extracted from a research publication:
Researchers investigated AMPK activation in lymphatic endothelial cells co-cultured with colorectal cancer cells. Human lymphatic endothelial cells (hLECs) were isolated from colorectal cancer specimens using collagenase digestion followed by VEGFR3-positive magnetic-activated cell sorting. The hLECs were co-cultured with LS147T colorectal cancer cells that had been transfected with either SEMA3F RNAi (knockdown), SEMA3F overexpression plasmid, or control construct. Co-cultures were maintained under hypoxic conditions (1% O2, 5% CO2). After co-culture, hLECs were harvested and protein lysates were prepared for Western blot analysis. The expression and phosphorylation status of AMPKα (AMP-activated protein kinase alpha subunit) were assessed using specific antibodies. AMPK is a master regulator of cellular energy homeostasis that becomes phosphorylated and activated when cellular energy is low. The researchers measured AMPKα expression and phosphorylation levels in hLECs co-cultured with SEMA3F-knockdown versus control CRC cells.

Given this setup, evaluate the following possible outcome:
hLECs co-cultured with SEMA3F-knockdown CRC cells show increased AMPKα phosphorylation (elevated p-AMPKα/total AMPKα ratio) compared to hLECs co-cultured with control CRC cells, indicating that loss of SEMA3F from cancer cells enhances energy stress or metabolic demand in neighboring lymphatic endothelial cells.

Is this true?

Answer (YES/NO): NO